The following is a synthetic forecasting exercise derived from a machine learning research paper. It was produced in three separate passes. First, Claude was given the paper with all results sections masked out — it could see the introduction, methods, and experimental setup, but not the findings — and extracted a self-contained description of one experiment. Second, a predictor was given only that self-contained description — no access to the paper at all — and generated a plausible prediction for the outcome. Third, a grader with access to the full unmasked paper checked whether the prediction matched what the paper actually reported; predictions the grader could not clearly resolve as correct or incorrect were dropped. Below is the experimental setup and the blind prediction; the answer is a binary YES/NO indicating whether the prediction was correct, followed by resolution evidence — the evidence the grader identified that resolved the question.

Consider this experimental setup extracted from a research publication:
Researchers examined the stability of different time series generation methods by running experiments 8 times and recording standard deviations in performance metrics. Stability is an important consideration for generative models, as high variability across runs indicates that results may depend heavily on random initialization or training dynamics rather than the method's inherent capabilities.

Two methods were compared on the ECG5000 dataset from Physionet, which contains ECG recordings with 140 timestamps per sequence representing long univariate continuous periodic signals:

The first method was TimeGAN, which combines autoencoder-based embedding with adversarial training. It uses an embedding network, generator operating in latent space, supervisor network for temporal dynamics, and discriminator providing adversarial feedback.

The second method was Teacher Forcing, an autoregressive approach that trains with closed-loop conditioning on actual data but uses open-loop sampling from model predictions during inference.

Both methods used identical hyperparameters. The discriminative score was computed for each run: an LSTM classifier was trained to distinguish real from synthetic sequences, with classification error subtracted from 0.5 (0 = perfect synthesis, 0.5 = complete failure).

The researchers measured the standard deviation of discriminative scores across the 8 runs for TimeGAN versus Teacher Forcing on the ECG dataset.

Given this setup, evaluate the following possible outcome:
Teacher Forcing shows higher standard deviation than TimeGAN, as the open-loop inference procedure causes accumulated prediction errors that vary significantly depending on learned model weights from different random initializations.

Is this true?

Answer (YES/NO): YES